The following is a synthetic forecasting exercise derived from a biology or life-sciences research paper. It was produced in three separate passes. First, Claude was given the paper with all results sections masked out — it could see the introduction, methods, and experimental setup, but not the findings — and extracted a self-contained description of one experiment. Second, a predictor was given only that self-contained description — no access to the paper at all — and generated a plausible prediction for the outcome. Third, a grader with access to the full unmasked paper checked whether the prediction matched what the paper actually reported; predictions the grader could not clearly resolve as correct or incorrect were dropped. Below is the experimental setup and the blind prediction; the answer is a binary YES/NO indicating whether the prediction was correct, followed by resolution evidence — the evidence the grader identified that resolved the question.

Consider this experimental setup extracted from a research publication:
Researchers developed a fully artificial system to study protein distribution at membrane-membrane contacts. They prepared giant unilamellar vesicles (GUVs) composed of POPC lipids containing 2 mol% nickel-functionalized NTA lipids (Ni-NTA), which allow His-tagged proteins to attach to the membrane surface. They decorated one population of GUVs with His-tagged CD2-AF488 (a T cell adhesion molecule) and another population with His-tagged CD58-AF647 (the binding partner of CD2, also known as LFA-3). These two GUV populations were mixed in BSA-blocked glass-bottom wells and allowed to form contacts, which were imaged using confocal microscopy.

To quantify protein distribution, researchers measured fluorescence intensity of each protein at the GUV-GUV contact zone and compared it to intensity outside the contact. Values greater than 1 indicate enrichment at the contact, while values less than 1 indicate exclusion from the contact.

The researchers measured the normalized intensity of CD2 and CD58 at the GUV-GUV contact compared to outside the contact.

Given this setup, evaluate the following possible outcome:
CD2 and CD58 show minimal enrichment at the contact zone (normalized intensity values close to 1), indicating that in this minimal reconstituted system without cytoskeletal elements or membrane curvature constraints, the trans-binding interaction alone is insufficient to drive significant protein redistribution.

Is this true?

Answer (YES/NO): NO